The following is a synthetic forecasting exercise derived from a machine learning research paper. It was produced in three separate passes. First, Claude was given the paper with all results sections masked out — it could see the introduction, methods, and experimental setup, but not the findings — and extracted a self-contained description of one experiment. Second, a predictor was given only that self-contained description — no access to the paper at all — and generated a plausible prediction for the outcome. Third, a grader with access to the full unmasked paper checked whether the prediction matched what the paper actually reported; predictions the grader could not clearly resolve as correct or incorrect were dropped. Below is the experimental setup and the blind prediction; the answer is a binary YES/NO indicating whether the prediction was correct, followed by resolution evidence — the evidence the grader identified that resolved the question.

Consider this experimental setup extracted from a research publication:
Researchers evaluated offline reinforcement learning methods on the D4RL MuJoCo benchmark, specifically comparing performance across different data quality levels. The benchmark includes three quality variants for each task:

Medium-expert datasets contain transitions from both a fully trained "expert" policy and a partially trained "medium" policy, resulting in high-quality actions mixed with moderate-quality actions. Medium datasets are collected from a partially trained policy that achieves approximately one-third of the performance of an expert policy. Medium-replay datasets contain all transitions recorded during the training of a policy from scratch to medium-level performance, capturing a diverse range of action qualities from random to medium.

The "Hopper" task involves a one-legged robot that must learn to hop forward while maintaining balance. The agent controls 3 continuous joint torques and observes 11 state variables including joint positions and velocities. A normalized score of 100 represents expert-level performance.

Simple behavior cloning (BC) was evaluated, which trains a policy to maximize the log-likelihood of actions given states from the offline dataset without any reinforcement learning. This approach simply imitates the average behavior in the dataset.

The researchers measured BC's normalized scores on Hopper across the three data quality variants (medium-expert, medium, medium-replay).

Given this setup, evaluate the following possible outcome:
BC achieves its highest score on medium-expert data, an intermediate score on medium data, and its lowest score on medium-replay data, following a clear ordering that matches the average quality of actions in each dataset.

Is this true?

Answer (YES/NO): NO